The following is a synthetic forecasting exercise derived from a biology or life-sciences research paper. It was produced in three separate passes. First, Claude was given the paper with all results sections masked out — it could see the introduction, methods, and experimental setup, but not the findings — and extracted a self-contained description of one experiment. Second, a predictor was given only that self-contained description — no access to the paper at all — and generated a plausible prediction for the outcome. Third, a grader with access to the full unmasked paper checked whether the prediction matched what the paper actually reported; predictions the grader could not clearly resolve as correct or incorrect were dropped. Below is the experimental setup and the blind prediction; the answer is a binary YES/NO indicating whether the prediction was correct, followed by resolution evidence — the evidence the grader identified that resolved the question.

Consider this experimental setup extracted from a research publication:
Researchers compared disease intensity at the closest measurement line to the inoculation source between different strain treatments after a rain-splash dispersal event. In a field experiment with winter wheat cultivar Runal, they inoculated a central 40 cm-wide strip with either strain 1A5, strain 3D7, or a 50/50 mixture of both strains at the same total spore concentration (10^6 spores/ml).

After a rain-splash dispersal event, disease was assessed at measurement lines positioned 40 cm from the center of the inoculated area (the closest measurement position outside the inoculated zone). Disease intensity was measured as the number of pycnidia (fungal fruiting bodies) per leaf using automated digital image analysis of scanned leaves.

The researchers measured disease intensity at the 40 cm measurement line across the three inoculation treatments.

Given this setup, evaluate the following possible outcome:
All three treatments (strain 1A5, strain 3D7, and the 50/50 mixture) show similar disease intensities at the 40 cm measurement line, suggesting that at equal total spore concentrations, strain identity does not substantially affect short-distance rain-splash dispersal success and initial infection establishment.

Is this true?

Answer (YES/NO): NO